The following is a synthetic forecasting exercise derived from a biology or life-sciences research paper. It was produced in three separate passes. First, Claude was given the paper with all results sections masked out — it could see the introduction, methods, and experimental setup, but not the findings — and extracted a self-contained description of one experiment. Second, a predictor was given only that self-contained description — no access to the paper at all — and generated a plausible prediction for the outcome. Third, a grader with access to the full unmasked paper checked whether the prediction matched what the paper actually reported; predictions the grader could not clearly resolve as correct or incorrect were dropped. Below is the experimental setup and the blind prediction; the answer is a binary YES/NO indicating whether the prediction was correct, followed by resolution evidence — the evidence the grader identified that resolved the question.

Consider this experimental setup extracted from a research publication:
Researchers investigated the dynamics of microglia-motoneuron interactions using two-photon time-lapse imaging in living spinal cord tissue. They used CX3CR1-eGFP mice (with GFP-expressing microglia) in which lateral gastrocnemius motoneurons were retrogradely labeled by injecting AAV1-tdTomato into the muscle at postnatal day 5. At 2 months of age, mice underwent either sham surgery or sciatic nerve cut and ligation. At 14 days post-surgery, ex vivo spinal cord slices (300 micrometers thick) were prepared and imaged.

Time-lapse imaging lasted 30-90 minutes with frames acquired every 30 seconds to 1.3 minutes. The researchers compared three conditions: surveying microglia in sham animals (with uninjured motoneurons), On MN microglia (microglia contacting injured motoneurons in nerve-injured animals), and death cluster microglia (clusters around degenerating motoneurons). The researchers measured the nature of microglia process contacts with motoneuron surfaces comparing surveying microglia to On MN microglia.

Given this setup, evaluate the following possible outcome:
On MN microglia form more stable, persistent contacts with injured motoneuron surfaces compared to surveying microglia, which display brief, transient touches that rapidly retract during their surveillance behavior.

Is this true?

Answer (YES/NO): YES